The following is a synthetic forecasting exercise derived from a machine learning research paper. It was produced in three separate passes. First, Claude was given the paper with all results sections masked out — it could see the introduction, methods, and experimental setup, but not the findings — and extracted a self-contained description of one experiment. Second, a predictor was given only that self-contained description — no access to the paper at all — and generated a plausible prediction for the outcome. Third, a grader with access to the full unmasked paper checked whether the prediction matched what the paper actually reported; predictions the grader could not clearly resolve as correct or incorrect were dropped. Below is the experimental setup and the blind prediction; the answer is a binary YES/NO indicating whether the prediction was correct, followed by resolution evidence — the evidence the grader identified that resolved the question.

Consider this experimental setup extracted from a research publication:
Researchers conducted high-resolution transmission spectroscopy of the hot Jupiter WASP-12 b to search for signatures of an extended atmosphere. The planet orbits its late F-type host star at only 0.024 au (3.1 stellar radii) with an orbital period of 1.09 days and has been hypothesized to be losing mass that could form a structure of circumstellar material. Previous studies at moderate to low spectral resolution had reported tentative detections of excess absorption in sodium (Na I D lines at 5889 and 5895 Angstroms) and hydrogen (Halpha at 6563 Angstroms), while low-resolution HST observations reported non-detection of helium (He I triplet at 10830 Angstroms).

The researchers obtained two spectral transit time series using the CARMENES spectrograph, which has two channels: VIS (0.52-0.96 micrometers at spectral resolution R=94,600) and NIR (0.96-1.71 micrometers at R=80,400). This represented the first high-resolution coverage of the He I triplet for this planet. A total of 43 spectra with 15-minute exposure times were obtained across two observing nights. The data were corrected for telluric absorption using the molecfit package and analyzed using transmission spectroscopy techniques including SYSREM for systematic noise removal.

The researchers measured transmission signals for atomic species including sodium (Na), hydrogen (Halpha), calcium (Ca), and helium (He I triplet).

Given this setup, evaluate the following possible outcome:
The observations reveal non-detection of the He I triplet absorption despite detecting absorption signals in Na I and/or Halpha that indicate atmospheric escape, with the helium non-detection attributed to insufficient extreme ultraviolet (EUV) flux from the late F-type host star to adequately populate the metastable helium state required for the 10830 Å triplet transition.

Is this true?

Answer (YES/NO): NO